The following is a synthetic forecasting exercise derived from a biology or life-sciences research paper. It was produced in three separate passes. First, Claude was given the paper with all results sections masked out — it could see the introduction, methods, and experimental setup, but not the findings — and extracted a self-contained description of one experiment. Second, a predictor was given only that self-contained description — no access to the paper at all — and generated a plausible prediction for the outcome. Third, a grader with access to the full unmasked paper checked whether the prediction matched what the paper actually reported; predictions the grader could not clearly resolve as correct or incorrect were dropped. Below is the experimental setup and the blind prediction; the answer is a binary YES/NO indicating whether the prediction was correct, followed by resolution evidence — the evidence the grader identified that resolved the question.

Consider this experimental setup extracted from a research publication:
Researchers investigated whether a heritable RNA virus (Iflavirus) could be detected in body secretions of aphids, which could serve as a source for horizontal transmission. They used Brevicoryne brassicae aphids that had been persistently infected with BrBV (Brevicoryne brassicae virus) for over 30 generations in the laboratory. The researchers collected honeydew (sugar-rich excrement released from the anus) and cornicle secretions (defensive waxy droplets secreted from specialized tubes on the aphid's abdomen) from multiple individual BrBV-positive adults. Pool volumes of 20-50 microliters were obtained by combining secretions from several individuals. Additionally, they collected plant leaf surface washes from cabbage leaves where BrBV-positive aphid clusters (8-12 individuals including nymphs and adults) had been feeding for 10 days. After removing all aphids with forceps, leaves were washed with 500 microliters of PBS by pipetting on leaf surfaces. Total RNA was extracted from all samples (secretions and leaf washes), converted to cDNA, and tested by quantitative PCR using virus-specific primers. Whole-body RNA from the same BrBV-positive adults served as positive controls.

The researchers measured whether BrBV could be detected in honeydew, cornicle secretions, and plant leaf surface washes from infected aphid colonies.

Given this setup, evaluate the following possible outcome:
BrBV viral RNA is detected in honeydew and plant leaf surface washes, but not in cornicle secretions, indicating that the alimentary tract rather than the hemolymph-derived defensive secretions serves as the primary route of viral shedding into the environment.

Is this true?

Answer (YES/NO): NO